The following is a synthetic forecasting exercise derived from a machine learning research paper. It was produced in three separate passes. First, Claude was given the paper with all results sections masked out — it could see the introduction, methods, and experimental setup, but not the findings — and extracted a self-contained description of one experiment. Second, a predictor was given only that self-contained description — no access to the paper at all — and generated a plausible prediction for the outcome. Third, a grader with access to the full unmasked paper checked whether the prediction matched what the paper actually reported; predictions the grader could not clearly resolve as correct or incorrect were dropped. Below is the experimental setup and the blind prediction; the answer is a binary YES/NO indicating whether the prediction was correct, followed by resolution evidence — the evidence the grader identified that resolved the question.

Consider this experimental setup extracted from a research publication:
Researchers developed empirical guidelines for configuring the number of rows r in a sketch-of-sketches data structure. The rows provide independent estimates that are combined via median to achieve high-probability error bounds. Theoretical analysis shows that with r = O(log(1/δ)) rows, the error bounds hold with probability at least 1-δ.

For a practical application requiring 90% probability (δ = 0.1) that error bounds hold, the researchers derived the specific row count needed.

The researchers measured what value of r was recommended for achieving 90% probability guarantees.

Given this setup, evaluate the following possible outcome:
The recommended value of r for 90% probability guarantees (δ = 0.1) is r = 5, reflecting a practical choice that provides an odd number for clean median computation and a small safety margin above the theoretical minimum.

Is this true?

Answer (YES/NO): NO